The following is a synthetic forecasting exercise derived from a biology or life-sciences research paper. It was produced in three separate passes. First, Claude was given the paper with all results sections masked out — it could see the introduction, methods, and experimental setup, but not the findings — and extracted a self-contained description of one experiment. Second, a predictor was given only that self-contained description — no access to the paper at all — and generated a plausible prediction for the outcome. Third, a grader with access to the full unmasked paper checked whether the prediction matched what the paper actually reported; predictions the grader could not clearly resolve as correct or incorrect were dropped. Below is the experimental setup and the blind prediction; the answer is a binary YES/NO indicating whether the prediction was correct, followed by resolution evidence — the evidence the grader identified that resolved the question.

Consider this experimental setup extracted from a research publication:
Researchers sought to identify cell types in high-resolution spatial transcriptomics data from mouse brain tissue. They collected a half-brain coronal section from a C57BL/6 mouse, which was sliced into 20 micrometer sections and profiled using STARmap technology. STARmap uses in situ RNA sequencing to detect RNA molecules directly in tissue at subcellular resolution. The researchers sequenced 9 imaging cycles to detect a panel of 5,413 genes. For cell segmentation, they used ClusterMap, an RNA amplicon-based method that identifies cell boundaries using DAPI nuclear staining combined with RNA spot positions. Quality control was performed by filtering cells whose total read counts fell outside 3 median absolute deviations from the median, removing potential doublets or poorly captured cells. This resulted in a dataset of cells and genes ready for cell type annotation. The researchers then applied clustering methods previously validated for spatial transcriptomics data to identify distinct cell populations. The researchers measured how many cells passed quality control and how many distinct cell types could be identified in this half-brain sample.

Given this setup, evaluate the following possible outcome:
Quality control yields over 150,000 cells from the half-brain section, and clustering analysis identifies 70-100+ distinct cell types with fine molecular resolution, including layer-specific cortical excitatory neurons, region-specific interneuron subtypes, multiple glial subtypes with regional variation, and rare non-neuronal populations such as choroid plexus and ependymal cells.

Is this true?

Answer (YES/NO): NO